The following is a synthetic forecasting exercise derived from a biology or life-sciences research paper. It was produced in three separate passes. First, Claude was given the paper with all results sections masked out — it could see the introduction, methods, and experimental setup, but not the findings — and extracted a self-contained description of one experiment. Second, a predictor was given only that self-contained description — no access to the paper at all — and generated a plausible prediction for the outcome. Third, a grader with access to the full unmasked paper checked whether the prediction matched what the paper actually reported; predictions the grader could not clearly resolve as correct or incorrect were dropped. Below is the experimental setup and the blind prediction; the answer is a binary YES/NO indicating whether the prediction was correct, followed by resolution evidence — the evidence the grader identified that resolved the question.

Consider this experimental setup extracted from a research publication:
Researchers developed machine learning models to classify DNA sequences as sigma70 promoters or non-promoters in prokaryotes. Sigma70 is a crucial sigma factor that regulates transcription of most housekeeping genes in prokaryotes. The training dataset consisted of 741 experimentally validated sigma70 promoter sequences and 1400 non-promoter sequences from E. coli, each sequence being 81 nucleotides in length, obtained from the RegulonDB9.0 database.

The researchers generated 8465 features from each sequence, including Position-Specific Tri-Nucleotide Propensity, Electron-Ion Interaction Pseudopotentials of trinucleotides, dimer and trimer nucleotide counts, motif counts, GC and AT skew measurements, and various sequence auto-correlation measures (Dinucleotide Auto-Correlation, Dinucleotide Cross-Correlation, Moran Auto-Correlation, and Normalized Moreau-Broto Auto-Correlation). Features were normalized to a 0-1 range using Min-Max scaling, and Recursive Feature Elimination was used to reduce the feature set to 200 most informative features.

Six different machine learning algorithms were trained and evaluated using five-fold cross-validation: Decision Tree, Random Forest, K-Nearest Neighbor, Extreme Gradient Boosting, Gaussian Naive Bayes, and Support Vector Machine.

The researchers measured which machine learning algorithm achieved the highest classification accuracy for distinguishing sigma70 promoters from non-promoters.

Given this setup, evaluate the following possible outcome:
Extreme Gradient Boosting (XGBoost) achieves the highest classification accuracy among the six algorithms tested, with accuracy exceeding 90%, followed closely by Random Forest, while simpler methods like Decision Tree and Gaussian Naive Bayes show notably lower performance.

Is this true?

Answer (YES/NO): NO